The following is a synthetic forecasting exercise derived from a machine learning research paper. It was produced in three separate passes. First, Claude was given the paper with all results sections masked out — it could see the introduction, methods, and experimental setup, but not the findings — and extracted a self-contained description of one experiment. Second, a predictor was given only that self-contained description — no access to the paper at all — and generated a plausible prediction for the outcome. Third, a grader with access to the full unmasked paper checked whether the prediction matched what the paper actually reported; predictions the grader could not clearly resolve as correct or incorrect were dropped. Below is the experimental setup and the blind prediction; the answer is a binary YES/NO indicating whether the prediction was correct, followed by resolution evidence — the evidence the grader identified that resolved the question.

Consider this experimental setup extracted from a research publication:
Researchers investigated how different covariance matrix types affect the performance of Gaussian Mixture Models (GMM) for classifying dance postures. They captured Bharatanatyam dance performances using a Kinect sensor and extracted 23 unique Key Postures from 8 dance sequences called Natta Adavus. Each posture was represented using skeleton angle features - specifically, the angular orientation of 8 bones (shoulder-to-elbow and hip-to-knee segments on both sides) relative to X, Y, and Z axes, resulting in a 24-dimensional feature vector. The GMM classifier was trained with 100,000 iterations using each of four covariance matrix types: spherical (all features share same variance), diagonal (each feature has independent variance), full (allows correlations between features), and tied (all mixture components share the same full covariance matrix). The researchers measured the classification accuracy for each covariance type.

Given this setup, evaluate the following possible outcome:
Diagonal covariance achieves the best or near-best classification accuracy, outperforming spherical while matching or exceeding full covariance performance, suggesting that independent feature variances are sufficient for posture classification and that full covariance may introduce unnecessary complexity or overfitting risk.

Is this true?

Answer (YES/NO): NO